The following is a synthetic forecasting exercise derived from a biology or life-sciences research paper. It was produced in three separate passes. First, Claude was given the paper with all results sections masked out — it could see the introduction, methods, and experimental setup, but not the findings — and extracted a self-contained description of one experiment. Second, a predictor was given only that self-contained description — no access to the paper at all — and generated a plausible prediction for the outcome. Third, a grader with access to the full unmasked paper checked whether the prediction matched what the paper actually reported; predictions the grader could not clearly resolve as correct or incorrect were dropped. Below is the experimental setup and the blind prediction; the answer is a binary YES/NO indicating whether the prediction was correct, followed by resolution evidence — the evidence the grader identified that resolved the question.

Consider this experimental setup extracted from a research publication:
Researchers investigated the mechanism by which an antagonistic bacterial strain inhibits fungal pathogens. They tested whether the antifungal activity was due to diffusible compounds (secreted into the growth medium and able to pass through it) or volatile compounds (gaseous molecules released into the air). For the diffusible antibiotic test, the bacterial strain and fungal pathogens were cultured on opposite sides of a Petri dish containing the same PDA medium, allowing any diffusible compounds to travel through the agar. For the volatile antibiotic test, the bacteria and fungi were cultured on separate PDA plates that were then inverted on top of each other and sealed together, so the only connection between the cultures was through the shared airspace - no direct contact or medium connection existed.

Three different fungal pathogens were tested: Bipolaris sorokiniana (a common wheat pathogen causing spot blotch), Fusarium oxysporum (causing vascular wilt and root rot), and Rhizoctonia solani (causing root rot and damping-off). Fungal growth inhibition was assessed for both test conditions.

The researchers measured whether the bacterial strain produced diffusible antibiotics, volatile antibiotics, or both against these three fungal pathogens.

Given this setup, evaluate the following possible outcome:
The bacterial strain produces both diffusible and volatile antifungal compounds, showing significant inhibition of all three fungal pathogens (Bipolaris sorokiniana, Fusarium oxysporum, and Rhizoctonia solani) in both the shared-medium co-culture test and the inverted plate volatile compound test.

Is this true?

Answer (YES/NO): YES